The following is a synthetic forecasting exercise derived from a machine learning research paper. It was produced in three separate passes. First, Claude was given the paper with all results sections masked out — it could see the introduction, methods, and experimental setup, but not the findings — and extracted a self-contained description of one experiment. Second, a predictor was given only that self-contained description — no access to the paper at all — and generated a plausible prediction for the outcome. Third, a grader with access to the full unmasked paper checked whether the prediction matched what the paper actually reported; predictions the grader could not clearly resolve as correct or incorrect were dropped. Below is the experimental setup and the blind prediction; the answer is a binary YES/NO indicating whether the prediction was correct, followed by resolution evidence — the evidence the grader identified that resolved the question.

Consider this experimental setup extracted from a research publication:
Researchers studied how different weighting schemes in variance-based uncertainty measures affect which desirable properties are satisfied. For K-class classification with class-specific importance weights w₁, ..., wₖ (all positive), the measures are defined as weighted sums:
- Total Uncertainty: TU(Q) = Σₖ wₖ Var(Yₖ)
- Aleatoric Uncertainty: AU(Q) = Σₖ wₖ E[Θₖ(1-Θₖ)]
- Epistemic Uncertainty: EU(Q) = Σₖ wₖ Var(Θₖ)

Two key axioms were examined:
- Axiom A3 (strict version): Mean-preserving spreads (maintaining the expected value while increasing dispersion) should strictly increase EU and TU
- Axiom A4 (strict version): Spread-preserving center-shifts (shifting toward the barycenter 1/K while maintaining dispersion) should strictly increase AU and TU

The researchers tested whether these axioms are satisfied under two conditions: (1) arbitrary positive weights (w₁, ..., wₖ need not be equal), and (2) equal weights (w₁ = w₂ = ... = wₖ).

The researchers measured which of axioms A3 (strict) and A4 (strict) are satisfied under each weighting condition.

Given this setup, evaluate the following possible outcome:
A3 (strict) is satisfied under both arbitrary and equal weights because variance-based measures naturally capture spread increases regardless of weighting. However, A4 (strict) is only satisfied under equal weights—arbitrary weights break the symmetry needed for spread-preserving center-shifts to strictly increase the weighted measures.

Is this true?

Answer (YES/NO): YES